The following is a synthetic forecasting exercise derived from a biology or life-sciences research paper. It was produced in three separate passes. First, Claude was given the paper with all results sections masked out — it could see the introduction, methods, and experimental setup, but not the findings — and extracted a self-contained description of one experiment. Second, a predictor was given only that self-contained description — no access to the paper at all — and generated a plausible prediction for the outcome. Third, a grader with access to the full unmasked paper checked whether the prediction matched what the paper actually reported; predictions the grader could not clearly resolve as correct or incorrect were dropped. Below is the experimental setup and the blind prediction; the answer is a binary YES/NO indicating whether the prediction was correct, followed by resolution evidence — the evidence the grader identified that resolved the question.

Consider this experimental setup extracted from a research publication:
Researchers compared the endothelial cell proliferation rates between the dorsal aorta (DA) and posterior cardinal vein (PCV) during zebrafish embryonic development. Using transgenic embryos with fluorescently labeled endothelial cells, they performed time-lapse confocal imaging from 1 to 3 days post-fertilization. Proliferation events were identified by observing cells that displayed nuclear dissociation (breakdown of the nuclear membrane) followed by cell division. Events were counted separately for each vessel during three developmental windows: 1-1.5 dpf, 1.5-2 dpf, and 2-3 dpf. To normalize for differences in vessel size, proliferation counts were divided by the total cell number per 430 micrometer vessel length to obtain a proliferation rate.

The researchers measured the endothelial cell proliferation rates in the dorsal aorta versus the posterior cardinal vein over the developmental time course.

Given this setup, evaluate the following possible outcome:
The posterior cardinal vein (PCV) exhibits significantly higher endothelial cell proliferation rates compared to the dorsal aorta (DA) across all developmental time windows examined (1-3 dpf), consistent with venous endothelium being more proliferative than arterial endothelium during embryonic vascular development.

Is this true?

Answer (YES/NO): NO